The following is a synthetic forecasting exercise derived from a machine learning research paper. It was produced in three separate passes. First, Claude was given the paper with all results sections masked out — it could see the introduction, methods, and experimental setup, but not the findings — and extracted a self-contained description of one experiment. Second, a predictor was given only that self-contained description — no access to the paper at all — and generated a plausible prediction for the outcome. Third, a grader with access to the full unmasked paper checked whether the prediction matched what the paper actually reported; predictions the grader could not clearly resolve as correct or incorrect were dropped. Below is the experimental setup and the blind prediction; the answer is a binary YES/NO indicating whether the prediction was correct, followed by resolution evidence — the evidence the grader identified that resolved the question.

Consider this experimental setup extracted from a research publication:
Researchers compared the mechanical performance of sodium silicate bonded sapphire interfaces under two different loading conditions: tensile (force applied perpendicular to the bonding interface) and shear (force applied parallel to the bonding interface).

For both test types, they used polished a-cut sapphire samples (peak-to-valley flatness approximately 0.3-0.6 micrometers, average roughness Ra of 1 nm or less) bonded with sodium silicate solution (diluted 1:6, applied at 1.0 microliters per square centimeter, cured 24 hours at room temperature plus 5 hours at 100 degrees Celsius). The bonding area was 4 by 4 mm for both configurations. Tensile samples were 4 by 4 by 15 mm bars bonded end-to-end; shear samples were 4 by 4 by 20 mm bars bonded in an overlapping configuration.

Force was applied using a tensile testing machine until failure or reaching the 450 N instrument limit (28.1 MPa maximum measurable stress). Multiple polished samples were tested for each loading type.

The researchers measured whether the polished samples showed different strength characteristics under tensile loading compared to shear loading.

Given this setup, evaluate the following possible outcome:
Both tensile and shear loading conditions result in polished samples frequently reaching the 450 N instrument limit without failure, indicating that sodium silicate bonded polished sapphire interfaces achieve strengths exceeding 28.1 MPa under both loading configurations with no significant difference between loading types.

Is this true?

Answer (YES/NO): NO